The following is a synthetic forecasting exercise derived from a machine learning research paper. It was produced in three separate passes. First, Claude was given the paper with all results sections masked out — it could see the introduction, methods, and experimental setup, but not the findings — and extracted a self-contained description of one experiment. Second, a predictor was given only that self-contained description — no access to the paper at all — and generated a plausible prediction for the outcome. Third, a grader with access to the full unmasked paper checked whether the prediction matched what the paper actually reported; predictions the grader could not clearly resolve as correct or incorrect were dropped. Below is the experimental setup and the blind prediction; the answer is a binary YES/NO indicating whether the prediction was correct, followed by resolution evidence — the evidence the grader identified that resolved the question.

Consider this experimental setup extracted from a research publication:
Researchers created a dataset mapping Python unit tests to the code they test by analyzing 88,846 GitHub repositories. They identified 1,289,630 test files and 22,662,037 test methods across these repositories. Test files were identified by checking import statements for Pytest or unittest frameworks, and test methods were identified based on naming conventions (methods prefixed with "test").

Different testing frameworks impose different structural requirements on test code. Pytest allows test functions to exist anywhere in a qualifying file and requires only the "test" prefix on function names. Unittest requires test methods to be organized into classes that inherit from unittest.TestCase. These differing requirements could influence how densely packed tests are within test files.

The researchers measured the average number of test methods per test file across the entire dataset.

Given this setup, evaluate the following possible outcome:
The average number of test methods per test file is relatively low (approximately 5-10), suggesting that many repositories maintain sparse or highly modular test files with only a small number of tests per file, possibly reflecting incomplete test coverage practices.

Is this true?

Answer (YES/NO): NO